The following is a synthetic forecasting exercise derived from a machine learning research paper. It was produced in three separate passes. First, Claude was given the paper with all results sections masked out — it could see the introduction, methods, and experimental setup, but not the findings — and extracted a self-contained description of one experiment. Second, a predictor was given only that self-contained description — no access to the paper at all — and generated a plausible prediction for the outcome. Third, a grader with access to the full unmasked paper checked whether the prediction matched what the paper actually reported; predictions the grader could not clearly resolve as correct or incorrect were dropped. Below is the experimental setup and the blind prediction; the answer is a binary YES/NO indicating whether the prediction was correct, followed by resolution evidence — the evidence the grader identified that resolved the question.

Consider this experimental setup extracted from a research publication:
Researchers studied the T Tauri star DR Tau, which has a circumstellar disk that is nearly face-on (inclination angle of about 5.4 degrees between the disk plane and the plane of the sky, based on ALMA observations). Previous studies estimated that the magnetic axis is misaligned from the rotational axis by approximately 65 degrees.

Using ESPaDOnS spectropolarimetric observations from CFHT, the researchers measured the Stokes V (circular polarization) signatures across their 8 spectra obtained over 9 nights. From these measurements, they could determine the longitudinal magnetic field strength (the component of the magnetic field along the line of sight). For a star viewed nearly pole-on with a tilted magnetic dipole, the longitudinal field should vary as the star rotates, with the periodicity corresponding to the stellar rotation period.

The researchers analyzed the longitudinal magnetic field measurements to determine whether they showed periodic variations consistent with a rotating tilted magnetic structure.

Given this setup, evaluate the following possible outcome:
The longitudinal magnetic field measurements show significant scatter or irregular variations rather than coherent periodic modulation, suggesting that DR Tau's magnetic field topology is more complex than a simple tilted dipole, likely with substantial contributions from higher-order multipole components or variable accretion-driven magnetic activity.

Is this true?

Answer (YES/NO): NO